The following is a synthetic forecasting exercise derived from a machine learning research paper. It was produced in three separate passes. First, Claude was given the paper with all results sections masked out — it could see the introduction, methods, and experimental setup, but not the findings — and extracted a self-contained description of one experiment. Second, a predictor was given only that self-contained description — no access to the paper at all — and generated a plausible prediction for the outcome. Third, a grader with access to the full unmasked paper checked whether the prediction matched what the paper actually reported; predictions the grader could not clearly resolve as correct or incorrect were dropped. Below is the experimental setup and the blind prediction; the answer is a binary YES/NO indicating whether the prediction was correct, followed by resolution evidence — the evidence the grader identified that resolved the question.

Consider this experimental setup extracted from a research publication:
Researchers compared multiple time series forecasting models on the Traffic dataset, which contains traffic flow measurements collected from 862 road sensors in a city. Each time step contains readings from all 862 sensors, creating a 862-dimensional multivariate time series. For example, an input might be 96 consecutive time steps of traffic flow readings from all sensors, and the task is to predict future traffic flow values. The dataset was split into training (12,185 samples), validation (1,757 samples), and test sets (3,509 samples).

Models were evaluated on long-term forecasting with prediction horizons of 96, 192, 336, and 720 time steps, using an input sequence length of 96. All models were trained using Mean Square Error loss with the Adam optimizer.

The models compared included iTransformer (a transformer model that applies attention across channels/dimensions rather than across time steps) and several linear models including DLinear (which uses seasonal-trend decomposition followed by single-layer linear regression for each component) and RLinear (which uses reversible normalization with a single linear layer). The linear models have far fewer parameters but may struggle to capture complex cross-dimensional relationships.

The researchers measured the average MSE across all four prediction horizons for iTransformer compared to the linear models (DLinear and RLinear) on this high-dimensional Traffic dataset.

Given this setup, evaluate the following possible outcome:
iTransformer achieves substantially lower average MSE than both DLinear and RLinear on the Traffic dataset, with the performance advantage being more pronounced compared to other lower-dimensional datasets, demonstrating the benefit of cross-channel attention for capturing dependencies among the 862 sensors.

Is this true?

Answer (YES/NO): YES